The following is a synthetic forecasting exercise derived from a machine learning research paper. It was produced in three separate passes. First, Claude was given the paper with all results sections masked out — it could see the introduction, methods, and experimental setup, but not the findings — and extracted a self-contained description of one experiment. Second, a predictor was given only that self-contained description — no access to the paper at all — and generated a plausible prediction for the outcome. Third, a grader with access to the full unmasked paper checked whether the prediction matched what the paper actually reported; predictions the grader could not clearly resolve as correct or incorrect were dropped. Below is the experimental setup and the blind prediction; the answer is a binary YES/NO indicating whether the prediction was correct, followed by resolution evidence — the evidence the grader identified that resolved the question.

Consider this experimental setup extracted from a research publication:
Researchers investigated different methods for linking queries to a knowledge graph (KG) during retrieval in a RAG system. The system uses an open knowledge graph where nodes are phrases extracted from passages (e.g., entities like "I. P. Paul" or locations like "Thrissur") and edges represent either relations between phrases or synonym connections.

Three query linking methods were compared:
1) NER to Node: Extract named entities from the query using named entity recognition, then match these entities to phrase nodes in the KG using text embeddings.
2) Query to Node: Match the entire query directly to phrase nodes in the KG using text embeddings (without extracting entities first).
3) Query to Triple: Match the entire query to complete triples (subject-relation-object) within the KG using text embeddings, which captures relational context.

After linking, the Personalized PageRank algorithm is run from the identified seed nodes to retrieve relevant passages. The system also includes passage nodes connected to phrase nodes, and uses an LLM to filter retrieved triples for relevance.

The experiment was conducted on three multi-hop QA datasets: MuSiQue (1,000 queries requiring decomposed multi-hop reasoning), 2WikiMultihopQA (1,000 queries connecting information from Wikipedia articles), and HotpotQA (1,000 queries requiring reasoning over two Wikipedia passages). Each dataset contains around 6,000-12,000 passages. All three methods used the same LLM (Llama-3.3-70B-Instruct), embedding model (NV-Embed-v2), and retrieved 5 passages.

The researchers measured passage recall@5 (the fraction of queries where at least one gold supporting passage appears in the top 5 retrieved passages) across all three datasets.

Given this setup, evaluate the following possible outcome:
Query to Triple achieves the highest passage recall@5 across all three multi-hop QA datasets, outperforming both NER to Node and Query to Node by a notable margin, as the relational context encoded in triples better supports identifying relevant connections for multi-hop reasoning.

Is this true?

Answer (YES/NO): NO